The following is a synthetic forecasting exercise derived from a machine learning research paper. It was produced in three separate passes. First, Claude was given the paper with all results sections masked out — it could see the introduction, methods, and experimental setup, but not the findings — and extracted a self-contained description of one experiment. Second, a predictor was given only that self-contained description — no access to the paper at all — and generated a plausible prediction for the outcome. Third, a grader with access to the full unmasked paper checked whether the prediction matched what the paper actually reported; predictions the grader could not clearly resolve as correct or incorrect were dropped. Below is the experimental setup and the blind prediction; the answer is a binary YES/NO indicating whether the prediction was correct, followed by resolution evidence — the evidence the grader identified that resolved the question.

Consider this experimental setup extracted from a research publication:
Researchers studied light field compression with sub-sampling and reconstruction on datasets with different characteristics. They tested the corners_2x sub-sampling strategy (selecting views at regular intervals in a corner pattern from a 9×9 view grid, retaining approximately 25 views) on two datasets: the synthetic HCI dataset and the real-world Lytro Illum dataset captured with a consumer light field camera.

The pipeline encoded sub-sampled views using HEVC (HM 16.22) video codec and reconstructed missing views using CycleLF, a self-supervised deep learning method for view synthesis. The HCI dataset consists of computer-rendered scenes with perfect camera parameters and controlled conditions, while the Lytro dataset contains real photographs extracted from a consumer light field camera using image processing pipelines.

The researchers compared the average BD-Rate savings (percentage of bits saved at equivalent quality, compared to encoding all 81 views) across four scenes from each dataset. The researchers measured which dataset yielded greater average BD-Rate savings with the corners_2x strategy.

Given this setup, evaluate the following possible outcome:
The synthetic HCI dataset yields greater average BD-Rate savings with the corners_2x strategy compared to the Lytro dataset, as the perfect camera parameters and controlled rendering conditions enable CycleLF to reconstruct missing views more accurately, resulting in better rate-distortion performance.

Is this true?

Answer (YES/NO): YES